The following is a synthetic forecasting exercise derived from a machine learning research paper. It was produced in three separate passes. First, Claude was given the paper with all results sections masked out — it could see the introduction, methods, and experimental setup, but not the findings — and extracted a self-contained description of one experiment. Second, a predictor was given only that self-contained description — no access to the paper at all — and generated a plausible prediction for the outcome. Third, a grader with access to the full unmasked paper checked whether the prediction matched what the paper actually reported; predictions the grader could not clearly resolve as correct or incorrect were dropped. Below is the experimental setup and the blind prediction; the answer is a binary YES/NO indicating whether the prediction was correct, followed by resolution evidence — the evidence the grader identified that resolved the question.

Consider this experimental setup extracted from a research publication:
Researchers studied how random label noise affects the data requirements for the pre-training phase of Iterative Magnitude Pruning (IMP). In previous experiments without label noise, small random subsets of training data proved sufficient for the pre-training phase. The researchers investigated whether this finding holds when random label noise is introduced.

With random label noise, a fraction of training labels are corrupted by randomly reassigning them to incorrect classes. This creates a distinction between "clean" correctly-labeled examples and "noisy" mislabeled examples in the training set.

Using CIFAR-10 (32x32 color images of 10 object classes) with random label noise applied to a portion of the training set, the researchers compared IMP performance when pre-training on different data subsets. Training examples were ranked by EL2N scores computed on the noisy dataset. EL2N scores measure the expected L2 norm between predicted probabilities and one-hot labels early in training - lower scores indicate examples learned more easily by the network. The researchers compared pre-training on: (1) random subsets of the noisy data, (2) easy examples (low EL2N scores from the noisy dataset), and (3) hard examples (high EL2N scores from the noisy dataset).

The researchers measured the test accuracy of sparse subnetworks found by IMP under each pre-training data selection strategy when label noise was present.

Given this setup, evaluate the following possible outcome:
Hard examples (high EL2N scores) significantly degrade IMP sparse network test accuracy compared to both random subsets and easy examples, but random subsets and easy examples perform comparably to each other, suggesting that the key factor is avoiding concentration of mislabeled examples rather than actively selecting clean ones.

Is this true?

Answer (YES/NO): NO